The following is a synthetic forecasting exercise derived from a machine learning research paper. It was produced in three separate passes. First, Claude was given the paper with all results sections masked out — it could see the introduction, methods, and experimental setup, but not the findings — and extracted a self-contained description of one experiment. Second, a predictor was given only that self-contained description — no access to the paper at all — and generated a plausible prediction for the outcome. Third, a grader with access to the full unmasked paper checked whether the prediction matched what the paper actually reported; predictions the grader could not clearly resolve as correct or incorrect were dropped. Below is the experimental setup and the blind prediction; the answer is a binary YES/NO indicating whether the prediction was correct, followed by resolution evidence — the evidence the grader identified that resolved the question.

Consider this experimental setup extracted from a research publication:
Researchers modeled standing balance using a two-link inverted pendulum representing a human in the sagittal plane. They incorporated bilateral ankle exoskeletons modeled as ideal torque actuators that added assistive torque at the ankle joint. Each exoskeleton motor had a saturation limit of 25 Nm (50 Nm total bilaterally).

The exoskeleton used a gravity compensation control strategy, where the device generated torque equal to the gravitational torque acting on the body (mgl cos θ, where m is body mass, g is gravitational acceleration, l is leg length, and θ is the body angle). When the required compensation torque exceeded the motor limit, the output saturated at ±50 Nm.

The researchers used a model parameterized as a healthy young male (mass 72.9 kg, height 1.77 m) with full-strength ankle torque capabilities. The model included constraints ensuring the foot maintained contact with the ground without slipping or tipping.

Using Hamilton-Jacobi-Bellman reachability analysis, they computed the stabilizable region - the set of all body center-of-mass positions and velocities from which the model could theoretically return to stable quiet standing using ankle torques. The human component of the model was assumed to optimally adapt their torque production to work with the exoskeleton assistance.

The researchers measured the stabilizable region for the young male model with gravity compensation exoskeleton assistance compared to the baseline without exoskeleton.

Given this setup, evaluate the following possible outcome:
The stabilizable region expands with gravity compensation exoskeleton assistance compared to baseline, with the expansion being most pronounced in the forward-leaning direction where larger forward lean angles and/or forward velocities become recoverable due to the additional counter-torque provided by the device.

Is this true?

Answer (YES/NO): NO